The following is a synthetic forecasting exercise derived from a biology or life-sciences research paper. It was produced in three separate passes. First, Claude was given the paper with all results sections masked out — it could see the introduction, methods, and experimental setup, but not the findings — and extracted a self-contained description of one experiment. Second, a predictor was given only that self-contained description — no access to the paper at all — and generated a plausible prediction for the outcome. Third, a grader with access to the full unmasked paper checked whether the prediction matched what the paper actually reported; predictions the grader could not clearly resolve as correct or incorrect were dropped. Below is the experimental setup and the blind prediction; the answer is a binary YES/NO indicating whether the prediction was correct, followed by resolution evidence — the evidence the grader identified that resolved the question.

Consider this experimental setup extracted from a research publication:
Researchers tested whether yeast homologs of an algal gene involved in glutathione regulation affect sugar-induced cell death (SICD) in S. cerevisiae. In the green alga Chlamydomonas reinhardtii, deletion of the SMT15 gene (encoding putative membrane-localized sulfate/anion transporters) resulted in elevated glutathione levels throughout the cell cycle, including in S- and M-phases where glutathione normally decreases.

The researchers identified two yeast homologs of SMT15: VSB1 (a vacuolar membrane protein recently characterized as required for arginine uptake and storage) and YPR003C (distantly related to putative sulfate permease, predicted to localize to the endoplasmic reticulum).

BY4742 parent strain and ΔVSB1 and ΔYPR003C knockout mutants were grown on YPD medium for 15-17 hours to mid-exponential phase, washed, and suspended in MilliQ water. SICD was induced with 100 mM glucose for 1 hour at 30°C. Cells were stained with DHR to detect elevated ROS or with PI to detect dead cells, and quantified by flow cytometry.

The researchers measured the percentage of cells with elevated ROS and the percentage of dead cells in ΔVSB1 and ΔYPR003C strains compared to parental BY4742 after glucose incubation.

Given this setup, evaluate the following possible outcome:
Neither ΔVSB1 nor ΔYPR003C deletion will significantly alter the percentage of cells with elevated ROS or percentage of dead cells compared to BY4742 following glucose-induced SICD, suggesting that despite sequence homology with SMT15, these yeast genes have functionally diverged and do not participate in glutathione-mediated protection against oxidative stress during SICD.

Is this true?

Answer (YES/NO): NO